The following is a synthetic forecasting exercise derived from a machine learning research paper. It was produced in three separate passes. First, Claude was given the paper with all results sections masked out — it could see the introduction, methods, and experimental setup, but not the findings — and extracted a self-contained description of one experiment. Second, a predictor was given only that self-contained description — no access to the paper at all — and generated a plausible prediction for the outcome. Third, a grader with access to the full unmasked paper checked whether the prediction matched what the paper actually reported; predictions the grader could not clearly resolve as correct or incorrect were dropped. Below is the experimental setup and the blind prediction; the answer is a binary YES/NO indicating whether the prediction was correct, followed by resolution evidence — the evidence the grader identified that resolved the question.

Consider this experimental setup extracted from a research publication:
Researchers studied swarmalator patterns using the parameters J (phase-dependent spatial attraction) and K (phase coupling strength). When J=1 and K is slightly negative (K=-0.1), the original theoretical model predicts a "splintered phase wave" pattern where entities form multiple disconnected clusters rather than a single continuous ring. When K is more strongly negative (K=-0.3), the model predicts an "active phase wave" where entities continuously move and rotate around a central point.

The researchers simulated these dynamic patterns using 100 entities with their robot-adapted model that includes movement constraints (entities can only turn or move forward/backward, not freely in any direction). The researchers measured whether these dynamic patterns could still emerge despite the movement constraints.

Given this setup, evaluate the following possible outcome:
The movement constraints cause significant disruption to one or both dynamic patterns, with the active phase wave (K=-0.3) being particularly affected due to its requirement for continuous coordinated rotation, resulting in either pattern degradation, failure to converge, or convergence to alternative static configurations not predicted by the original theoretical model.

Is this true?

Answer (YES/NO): NO